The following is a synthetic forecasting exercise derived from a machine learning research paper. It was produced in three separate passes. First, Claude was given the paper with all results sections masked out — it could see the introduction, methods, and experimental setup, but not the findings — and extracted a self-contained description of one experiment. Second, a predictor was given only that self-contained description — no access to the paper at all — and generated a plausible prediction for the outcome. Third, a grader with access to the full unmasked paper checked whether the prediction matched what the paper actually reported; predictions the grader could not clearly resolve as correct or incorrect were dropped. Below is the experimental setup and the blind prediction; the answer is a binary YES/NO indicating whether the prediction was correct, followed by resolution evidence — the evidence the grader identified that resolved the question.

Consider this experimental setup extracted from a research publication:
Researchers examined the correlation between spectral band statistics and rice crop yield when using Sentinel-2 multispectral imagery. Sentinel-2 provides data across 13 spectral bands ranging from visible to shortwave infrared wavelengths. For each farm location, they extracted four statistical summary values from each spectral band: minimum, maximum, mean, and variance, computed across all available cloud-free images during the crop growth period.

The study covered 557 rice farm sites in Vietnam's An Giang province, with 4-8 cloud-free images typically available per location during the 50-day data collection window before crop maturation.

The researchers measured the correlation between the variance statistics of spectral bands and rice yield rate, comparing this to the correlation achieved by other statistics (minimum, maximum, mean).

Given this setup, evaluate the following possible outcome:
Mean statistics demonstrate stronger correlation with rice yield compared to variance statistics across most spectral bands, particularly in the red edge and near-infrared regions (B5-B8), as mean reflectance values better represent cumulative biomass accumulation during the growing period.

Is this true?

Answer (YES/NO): YES